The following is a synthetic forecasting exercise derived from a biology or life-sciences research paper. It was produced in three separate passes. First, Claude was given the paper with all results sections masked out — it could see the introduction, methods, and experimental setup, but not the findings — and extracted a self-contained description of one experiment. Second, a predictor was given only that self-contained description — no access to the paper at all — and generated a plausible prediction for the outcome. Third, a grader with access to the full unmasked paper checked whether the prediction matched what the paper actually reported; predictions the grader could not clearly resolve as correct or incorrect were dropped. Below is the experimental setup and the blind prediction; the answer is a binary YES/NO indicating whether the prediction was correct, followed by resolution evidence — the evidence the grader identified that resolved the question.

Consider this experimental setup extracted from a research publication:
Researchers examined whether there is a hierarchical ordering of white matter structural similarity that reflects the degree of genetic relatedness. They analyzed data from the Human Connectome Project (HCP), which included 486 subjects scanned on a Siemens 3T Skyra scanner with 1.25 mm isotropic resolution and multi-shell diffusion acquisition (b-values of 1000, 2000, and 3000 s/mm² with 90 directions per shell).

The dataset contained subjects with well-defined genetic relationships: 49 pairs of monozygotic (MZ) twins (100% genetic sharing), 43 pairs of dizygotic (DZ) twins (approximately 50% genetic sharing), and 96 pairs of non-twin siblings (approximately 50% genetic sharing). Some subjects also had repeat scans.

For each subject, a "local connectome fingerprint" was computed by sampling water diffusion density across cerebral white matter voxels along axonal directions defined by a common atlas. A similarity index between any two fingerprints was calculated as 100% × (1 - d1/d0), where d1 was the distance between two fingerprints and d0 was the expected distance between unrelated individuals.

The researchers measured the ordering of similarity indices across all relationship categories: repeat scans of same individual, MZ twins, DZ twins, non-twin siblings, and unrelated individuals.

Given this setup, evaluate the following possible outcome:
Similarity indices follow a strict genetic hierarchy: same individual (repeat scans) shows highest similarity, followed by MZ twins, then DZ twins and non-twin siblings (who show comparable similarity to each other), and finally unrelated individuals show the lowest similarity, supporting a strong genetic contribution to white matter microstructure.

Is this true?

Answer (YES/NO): YES